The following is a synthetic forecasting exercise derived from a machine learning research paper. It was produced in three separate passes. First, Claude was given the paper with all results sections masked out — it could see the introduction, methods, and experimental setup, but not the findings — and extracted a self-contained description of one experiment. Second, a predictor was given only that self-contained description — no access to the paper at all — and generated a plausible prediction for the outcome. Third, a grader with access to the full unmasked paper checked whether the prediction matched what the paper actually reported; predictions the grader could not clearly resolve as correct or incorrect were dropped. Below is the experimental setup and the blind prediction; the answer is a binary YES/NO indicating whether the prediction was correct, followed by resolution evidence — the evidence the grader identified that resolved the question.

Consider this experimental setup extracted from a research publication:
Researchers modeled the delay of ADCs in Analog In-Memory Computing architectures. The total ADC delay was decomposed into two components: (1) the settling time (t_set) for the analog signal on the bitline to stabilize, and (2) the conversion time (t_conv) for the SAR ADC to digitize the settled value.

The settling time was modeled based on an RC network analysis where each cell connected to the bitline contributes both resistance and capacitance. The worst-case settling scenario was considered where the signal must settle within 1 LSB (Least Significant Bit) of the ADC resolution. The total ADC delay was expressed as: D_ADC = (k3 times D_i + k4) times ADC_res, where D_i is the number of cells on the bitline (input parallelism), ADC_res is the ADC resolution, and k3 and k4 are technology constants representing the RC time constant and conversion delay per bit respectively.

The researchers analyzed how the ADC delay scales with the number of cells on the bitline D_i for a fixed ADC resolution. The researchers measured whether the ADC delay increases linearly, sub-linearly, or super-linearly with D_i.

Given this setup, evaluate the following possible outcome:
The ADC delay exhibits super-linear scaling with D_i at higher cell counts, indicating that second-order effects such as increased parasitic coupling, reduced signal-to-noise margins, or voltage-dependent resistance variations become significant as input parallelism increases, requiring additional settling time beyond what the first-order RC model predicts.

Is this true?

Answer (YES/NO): NO